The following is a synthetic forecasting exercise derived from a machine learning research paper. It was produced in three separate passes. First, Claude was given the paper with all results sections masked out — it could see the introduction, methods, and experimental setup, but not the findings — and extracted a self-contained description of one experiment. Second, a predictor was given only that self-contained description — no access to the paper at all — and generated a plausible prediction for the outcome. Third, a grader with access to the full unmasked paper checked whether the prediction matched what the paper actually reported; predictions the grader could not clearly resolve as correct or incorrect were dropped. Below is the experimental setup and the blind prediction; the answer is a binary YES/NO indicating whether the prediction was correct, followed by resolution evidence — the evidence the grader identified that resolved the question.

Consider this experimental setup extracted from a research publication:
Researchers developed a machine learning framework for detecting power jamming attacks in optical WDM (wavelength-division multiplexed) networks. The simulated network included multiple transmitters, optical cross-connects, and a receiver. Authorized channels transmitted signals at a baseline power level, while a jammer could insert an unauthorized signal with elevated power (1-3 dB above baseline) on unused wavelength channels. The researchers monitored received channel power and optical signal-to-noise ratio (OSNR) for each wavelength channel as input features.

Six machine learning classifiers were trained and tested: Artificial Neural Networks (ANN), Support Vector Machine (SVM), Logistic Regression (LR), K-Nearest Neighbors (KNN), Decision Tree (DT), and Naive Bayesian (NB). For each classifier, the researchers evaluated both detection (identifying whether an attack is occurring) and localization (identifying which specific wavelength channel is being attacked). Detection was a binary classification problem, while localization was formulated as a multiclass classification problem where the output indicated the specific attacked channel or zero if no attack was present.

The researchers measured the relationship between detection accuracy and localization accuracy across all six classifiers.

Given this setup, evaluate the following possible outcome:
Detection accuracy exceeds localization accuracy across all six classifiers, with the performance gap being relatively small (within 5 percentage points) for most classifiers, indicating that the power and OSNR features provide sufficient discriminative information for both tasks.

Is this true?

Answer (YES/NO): NO